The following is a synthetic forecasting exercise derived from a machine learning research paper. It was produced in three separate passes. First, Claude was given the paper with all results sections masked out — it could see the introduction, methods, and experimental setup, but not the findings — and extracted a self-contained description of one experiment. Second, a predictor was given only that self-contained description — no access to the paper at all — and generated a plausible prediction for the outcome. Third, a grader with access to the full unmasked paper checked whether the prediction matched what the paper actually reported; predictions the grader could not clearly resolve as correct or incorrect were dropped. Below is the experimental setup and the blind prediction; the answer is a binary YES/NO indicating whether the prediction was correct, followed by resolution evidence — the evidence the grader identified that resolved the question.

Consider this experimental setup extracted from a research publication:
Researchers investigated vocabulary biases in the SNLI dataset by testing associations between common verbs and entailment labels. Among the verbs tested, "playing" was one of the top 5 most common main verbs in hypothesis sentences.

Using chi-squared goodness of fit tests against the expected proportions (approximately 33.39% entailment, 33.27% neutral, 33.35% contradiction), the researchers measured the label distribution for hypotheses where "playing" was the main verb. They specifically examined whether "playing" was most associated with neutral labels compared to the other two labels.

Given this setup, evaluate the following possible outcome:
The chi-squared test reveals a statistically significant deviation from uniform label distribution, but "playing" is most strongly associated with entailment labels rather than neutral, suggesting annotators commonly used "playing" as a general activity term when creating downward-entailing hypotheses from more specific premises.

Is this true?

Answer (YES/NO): YES